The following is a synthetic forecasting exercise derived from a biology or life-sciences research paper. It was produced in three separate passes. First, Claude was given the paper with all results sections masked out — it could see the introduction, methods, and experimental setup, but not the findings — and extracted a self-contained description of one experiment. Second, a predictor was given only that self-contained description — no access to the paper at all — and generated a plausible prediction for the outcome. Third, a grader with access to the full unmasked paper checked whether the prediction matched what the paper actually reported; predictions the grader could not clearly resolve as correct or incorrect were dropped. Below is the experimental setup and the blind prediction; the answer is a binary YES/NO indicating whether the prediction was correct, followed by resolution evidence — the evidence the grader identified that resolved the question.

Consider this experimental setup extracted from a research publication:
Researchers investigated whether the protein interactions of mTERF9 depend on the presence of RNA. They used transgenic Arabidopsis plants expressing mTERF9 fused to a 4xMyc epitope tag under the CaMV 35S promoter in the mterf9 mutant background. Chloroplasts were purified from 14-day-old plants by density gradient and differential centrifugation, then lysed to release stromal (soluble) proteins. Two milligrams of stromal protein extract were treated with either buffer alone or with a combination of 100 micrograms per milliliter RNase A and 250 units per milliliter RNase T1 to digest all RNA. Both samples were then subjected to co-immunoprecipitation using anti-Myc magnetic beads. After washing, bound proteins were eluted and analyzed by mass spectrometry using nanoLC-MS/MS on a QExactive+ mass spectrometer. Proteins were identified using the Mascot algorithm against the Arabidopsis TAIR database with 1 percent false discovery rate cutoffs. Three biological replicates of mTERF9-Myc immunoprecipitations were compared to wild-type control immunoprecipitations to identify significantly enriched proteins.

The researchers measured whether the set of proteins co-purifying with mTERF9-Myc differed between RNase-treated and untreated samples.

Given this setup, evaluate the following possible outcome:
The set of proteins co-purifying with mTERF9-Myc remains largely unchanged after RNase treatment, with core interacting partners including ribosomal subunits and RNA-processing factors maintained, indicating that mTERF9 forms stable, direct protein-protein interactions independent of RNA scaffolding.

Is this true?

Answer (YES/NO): NO